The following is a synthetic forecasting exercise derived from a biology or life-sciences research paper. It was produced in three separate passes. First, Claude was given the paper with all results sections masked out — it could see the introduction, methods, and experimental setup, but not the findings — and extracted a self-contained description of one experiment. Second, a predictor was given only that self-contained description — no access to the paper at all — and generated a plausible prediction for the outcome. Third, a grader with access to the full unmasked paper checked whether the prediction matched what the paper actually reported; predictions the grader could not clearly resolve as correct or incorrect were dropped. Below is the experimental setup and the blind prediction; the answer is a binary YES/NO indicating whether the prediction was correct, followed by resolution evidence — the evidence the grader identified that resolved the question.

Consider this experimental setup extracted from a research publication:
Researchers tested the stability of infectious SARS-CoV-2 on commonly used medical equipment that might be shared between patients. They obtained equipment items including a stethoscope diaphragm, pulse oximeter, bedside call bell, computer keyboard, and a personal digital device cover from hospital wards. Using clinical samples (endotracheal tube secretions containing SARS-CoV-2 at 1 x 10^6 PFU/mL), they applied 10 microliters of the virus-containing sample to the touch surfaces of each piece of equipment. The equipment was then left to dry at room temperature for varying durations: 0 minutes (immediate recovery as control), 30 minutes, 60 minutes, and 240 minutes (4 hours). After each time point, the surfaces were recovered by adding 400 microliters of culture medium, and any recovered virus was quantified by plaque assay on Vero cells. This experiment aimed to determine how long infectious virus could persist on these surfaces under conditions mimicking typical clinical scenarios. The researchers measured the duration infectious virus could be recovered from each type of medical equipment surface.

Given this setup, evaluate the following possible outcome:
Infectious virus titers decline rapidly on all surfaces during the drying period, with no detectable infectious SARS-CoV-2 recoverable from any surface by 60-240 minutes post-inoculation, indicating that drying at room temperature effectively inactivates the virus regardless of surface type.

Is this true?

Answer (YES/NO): NO